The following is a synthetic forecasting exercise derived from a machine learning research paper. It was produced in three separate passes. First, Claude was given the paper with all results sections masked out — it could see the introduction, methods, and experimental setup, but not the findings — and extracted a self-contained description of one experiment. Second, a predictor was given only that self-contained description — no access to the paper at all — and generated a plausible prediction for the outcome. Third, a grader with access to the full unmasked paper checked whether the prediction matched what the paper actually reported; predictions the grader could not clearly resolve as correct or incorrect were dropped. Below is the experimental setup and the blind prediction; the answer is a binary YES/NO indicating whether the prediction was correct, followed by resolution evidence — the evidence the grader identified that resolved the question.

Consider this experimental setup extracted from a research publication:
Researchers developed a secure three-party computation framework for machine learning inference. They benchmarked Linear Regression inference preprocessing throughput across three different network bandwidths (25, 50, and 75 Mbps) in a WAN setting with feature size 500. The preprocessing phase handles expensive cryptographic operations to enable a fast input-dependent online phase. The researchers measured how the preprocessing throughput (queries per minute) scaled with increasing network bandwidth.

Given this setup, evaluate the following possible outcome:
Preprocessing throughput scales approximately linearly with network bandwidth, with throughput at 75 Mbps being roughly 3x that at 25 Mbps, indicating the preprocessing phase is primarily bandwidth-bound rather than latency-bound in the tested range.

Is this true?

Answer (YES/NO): YES